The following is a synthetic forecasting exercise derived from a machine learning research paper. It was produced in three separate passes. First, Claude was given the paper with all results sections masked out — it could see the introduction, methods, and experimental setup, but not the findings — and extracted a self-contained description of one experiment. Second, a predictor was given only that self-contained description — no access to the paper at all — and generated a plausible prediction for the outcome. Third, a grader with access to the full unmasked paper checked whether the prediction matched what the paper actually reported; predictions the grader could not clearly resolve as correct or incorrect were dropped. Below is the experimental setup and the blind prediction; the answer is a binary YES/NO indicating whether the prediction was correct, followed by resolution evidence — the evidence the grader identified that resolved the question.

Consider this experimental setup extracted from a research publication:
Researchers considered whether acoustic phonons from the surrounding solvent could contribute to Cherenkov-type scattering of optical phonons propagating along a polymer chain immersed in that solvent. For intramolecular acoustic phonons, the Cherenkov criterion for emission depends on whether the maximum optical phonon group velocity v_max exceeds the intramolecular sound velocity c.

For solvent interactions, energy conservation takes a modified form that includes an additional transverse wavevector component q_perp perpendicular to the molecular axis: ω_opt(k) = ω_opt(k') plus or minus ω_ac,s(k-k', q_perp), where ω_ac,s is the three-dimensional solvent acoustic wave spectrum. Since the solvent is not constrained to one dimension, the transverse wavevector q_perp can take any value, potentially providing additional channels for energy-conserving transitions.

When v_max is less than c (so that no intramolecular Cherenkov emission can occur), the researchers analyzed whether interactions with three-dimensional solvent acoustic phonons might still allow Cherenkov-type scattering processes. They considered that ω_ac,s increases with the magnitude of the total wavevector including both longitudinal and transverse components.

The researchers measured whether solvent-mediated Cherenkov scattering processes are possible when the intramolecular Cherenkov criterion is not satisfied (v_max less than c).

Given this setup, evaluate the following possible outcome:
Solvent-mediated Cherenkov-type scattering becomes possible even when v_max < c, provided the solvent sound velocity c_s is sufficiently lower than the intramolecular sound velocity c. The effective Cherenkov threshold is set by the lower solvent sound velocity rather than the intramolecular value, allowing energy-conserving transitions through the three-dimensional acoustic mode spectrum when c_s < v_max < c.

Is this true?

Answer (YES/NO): YES